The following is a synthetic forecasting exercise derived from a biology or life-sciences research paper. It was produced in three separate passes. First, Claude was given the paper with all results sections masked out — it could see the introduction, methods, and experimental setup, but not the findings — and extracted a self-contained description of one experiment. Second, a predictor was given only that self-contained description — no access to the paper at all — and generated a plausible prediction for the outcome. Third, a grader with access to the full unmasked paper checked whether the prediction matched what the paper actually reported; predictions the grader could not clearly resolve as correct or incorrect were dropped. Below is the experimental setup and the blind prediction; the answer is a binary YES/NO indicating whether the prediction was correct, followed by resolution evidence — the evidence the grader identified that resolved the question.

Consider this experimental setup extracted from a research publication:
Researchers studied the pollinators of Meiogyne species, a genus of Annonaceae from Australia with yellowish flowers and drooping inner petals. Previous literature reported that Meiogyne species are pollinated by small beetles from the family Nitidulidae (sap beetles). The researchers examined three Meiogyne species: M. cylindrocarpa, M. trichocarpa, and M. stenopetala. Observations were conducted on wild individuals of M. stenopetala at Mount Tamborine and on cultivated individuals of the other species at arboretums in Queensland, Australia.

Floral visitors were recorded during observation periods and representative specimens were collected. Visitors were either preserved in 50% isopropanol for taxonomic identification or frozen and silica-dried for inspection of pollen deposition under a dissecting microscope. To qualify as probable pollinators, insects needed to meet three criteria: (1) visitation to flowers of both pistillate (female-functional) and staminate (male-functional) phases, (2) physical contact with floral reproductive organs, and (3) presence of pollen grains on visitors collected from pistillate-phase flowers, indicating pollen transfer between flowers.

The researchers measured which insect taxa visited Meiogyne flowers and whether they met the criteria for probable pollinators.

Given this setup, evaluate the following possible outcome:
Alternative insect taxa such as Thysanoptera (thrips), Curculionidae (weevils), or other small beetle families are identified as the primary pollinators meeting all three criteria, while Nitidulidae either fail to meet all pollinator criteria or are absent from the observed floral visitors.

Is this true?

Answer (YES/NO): NO